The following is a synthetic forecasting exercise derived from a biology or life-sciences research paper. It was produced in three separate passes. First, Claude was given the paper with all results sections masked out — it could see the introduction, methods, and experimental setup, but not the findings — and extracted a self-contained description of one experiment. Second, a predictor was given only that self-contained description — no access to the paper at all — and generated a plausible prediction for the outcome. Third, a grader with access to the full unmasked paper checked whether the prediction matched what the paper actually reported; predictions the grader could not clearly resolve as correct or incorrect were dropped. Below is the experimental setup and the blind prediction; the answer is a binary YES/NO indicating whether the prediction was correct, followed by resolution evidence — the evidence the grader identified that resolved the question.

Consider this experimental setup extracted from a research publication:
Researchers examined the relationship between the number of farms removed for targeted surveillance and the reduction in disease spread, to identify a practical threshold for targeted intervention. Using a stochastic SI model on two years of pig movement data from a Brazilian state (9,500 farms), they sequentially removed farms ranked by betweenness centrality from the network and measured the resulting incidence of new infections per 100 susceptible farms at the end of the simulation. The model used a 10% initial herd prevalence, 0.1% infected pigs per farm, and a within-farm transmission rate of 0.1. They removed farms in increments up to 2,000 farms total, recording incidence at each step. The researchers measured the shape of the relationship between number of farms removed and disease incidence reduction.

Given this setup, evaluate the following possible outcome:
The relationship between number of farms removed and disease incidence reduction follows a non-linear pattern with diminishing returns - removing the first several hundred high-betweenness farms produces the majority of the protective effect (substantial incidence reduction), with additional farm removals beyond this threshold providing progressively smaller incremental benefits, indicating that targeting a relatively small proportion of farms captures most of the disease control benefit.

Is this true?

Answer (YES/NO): NO